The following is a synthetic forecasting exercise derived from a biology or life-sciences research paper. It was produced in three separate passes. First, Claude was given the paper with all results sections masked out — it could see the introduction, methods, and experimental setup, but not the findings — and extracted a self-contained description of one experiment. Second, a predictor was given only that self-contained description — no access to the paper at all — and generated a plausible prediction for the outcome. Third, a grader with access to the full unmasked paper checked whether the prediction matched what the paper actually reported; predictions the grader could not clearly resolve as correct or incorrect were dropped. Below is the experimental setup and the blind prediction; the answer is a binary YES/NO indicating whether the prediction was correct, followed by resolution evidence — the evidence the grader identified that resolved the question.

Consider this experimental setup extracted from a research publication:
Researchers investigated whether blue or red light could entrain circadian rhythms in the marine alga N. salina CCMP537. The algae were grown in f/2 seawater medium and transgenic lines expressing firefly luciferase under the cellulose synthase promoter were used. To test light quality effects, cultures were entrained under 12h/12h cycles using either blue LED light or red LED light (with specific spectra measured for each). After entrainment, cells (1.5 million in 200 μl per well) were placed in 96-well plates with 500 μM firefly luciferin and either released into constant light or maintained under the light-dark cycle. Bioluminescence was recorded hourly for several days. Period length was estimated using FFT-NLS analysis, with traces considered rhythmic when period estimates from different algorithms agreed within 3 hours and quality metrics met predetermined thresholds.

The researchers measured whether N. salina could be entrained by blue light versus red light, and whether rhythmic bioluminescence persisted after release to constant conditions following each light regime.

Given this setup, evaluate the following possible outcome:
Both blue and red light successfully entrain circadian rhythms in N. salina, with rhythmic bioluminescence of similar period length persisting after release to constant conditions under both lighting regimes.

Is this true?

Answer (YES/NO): NO